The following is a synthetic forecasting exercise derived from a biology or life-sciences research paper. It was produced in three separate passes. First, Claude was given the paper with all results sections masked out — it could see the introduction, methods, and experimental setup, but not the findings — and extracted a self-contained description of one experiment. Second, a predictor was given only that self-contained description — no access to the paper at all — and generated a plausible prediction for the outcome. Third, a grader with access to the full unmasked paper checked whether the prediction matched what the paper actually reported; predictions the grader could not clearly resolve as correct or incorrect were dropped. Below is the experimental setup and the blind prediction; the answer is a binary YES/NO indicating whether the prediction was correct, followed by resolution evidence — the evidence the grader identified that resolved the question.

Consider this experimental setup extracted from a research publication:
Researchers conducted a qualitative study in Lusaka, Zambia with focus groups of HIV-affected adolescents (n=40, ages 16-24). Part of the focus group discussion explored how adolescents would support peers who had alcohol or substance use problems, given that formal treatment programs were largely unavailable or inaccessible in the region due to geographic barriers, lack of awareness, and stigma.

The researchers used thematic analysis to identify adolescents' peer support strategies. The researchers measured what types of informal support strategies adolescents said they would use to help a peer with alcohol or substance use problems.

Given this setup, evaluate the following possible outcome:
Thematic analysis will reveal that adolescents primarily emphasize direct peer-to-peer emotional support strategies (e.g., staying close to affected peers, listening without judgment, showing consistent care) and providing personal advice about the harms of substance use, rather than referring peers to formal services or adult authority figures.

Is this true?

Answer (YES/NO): NO